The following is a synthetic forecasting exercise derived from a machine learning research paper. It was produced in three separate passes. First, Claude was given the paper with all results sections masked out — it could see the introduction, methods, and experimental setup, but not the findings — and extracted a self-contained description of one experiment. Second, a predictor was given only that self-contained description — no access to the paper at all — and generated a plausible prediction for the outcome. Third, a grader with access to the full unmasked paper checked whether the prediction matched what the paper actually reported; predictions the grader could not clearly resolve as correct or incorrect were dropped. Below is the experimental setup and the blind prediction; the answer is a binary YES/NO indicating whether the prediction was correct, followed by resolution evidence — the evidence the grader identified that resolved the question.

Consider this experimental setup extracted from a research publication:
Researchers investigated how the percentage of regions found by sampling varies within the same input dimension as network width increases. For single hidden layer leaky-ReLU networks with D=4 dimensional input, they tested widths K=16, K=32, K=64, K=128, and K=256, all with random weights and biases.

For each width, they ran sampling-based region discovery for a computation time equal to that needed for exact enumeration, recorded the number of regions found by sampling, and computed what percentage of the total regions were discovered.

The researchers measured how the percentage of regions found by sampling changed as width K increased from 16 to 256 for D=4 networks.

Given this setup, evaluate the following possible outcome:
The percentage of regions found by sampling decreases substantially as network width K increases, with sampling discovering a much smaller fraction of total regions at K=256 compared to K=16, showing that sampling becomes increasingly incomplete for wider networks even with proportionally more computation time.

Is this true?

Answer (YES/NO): YES